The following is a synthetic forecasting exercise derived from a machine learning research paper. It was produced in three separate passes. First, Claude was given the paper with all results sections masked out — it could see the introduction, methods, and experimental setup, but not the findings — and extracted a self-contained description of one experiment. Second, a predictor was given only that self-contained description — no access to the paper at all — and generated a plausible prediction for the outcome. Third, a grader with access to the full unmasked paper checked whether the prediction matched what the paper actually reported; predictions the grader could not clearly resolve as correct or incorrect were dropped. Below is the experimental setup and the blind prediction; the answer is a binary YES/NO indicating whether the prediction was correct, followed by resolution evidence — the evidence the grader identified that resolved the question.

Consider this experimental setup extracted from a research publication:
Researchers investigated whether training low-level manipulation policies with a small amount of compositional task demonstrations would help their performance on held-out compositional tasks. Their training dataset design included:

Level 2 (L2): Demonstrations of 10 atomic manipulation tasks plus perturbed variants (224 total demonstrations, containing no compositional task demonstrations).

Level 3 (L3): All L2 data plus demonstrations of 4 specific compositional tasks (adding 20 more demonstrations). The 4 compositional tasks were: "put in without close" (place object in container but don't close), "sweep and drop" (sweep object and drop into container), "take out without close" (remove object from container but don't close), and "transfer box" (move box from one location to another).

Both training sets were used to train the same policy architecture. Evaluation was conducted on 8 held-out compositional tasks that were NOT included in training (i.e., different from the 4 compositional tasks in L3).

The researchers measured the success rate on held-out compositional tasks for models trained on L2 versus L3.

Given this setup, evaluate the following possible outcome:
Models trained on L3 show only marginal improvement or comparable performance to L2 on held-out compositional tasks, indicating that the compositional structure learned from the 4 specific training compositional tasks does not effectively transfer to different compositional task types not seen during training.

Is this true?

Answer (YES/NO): YES